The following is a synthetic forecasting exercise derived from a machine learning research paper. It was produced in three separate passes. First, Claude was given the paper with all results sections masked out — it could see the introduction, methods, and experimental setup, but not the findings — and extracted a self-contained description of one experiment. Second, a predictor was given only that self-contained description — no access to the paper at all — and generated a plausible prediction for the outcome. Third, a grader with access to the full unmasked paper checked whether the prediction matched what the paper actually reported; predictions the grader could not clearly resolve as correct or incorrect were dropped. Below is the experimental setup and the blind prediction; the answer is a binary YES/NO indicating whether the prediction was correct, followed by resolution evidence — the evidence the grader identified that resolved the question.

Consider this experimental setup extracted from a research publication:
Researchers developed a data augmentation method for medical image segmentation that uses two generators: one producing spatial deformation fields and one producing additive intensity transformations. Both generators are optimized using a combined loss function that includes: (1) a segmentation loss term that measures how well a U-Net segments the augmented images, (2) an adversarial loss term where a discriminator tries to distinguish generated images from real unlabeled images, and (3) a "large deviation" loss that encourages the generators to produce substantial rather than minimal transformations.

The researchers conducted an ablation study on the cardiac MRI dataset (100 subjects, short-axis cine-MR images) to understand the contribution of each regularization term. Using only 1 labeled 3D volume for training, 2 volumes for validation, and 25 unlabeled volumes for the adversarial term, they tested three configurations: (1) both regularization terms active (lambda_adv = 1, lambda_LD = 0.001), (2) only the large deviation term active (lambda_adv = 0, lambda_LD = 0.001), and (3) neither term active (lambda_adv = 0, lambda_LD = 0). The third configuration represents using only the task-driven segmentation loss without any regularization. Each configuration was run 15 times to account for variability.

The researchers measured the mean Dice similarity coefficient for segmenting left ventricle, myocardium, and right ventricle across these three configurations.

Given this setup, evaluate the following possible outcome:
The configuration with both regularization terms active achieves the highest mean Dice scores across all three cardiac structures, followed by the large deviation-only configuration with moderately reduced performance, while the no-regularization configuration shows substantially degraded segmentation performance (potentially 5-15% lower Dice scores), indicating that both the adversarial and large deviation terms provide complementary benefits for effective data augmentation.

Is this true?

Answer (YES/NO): NO